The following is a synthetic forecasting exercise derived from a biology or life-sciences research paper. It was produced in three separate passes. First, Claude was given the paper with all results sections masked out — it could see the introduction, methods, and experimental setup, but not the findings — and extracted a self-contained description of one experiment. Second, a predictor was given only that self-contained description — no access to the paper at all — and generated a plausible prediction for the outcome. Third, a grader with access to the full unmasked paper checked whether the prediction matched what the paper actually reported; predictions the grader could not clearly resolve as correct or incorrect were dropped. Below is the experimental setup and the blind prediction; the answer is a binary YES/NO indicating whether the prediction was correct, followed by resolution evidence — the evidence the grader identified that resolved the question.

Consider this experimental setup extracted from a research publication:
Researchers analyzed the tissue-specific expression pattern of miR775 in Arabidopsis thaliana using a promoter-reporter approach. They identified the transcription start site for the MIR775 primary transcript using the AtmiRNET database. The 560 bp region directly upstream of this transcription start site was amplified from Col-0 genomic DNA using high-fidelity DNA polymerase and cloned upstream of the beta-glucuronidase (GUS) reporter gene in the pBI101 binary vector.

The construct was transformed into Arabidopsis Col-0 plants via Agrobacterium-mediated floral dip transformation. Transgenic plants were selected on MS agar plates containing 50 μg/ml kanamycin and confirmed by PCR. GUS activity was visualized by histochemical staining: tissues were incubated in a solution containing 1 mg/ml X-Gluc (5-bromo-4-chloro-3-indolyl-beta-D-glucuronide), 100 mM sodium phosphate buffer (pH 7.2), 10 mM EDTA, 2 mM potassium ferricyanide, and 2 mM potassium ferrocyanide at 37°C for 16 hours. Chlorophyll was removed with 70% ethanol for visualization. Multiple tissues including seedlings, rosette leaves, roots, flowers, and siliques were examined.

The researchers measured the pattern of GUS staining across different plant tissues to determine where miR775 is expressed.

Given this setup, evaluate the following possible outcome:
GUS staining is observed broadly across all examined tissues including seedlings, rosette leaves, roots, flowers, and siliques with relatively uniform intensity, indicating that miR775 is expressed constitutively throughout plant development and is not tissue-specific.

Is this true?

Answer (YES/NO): NO